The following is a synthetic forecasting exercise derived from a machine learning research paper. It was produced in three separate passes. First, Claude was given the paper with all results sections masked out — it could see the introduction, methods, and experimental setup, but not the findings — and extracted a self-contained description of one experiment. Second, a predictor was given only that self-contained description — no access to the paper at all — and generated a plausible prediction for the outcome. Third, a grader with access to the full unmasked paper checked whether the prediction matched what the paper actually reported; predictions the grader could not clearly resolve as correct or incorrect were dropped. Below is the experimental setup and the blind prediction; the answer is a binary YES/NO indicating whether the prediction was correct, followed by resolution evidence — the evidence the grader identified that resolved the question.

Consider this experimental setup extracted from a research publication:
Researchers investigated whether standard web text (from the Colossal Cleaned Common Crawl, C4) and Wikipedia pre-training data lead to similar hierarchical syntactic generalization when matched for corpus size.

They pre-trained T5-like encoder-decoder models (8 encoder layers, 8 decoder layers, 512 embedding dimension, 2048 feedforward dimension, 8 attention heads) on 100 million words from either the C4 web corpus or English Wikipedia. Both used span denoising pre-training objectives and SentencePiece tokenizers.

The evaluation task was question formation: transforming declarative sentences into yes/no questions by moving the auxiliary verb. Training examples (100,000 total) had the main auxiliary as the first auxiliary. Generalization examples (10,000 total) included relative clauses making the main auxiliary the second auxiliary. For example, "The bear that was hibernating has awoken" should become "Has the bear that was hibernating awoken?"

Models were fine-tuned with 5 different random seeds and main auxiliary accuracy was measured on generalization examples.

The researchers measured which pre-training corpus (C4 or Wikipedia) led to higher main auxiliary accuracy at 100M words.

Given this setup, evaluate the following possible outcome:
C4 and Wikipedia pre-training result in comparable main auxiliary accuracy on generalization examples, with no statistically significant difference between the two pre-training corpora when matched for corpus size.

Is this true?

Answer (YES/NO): NO